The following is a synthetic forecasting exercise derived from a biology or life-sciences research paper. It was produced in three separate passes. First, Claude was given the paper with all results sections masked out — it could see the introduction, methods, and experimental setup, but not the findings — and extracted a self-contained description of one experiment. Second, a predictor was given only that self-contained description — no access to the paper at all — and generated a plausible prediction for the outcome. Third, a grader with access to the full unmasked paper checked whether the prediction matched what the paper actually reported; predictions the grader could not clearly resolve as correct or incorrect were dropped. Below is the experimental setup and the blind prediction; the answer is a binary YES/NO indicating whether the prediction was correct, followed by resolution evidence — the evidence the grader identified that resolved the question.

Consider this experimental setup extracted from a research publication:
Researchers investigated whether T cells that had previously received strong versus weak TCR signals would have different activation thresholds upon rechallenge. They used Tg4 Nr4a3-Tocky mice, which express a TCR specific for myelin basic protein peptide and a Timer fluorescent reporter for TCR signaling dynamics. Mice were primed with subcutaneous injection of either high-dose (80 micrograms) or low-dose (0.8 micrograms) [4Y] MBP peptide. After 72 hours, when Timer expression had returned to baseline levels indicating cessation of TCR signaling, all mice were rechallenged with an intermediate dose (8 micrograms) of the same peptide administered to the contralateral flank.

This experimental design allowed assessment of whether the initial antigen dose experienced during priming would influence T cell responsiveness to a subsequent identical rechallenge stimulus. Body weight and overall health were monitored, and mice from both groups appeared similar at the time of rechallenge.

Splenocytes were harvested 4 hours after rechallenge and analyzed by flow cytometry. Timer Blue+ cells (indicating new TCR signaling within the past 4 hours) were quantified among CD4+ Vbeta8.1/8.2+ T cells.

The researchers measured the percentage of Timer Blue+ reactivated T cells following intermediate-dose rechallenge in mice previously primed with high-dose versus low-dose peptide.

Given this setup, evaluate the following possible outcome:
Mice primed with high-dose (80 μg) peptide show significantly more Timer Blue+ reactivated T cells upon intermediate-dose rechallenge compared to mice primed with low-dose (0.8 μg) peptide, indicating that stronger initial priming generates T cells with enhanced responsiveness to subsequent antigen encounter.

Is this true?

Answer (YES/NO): NO